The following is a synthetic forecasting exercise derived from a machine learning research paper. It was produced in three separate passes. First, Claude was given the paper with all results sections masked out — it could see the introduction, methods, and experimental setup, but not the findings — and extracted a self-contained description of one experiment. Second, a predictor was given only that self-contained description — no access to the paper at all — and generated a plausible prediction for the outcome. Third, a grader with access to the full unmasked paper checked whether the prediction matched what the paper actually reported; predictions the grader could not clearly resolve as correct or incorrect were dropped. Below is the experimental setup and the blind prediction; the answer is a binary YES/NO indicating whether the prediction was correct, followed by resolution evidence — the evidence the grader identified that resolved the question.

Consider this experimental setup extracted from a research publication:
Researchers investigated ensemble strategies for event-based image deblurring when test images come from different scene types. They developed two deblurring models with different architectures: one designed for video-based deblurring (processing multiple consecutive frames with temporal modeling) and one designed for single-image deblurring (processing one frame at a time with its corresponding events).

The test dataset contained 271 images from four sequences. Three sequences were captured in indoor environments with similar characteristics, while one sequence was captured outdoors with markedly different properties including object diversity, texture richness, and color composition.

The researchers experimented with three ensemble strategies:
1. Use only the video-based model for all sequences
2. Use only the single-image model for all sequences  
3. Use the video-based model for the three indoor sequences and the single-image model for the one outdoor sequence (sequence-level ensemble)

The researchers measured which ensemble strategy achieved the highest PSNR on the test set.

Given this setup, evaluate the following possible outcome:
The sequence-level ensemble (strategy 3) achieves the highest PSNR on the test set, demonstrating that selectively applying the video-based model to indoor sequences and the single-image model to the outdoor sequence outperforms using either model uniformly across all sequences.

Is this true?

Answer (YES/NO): YES